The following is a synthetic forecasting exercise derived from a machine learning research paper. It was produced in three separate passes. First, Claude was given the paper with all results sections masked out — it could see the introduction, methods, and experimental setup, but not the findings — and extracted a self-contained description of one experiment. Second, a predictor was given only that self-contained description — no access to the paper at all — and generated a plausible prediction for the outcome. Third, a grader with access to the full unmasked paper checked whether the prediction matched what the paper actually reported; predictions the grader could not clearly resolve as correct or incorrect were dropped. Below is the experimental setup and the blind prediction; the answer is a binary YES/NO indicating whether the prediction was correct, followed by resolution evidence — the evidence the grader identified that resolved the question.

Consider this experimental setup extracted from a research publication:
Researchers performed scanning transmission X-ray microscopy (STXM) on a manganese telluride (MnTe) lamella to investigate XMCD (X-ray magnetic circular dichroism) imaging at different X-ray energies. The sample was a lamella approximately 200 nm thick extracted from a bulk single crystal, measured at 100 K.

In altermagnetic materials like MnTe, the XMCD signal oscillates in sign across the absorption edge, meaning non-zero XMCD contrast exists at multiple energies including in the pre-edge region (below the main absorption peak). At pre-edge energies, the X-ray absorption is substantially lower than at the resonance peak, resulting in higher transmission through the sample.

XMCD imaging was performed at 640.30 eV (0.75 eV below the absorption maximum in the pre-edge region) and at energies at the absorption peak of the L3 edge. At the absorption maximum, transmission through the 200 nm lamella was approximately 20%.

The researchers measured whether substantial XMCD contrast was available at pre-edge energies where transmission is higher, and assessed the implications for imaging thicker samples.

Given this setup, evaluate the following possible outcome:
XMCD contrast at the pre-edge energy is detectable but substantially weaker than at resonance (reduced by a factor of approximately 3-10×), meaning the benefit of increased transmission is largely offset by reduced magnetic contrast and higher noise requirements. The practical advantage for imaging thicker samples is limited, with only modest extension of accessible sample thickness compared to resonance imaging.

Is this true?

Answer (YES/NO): NO